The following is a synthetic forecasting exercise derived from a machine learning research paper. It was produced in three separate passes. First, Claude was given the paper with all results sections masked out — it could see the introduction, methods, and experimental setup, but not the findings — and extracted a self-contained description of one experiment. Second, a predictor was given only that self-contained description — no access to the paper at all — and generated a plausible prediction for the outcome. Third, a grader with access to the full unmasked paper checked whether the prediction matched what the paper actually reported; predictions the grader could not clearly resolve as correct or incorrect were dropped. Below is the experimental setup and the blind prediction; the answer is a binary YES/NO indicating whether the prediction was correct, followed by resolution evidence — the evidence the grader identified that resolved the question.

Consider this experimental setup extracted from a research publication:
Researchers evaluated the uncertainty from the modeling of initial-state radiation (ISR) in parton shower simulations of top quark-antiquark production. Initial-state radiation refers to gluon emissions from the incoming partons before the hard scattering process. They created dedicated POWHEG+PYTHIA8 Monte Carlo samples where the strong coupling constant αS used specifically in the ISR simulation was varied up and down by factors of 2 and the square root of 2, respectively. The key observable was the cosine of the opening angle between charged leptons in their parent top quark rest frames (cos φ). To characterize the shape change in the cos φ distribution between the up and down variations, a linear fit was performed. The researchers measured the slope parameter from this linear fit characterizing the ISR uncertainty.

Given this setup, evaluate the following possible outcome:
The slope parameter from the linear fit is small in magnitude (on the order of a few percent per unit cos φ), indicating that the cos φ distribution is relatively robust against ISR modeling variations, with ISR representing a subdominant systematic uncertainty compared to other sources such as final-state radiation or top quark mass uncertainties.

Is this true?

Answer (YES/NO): NO